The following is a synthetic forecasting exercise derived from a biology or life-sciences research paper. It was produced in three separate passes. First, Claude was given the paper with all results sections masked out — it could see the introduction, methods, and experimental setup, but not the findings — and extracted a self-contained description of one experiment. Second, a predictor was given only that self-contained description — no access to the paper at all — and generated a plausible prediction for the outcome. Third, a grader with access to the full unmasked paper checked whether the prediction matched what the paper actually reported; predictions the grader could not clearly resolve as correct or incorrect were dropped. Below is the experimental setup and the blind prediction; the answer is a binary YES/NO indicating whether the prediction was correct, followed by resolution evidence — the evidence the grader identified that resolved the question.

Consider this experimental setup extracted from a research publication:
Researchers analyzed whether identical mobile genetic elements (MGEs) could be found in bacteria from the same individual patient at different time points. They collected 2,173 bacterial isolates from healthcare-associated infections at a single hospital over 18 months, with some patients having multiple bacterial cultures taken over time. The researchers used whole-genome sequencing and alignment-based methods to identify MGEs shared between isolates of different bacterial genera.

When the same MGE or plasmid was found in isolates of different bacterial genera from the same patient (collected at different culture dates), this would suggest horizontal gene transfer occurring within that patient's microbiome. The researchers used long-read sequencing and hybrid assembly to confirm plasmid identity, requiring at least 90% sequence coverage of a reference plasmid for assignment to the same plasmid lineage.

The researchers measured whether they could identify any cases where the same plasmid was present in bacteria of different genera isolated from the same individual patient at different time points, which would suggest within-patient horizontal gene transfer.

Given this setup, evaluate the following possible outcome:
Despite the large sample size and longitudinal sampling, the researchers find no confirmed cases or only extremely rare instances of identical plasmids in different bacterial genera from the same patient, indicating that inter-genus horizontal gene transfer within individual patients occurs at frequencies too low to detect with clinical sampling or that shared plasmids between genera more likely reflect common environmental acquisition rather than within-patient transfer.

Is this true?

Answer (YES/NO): NO